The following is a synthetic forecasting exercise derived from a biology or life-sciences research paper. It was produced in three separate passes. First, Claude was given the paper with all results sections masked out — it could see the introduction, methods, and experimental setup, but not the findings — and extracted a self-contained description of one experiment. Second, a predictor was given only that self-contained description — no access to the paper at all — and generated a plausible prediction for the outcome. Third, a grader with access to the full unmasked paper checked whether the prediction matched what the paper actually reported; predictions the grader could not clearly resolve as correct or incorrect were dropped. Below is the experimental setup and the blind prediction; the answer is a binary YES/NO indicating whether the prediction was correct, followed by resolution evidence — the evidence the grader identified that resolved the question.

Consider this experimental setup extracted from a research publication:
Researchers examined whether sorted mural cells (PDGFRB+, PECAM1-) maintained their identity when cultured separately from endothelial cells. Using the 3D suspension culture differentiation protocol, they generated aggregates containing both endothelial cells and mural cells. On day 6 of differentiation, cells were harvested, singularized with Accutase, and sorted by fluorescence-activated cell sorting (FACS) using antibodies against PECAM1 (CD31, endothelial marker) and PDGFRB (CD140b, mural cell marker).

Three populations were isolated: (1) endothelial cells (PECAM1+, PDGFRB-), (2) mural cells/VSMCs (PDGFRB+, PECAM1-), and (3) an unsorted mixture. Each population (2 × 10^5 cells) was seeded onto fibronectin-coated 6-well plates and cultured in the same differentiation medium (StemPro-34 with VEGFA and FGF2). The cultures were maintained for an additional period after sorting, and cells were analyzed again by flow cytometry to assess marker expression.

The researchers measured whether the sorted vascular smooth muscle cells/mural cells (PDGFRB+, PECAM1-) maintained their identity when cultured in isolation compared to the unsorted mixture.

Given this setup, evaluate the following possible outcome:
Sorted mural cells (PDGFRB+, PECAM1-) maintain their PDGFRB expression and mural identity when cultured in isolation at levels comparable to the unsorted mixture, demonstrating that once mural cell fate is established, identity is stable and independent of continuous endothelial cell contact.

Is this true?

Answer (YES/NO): NO